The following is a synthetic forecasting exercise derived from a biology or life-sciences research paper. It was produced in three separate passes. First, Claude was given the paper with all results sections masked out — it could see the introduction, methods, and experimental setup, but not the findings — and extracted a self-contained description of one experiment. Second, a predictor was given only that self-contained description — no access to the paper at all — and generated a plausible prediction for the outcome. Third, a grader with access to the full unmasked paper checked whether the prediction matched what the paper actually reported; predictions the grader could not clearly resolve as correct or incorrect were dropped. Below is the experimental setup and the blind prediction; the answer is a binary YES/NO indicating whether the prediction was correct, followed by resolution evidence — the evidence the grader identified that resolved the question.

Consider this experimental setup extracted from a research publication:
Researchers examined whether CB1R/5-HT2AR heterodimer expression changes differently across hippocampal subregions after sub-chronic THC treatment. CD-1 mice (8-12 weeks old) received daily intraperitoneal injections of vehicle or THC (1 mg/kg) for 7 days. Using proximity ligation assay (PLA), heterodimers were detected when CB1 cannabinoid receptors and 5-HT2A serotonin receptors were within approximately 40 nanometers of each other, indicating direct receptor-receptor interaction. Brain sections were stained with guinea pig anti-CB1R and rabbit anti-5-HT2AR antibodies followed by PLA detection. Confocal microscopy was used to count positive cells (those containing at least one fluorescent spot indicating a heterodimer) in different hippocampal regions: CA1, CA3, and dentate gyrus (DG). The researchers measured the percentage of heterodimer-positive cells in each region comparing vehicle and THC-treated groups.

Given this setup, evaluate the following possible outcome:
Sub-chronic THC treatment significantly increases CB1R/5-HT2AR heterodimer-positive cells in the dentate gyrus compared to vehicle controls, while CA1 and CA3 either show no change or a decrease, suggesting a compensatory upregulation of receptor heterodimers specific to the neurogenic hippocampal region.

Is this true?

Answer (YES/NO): NO